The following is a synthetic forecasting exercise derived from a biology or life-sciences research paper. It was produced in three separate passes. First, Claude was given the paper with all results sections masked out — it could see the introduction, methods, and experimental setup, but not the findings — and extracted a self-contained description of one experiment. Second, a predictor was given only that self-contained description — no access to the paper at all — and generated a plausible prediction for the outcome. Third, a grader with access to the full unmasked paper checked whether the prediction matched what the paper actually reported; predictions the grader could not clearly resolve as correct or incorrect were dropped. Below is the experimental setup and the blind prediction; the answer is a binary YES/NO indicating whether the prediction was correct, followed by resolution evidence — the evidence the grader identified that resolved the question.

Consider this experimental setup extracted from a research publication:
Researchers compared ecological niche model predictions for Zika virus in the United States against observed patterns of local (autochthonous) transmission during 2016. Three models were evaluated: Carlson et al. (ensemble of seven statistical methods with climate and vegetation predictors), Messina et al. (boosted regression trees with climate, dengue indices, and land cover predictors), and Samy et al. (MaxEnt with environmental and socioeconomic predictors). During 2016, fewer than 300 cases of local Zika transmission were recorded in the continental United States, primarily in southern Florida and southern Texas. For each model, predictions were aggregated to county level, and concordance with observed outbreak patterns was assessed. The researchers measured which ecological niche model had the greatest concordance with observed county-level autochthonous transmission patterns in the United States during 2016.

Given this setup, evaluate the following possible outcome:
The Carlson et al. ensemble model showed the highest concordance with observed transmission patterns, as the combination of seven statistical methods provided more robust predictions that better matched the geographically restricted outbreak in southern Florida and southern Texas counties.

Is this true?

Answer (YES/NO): YES